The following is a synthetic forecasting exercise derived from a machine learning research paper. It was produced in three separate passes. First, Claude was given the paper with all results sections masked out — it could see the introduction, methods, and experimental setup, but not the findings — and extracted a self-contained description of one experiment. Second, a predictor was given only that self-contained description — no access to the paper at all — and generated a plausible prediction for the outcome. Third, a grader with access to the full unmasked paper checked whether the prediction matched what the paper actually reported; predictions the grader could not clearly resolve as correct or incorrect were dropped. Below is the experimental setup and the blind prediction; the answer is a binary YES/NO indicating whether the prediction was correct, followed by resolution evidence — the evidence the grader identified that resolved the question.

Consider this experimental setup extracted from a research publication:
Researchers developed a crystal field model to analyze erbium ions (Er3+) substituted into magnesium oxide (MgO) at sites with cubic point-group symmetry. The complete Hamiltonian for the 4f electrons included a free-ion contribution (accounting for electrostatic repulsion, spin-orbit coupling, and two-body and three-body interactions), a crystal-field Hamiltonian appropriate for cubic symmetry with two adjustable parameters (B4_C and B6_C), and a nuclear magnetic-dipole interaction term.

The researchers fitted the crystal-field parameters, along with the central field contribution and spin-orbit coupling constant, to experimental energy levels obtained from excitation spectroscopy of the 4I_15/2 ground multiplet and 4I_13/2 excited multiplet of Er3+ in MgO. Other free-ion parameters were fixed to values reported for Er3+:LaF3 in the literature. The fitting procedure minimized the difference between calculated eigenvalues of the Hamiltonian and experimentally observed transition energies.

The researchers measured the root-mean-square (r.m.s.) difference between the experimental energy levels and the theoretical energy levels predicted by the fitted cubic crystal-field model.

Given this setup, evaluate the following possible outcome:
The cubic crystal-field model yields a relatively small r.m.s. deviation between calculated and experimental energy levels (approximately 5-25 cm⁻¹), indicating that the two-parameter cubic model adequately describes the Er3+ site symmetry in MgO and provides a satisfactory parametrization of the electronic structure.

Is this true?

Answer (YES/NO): NO